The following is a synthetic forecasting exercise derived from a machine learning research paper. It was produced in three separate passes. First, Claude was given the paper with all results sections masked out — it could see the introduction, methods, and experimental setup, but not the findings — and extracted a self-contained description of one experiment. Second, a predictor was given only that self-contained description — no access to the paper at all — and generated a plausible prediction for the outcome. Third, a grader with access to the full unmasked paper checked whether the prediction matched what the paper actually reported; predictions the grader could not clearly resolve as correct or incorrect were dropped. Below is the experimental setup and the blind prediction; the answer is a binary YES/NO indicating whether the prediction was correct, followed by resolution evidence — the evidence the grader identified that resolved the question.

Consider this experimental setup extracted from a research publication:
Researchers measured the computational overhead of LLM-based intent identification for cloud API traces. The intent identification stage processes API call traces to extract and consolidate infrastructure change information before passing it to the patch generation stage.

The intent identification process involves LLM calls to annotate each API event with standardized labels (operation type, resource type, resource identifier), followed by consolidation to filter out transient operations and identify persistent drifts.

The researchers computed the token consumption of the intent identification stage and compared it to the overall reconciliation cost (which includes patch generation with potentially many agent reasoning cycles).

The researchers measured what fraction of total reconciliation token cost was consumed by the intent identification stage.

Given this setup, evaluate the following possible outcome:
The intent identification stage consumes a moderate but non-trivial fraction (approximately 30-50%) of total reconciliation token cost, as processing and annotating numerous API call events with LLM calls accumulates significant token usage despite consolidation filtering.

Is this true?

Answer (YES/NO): NO